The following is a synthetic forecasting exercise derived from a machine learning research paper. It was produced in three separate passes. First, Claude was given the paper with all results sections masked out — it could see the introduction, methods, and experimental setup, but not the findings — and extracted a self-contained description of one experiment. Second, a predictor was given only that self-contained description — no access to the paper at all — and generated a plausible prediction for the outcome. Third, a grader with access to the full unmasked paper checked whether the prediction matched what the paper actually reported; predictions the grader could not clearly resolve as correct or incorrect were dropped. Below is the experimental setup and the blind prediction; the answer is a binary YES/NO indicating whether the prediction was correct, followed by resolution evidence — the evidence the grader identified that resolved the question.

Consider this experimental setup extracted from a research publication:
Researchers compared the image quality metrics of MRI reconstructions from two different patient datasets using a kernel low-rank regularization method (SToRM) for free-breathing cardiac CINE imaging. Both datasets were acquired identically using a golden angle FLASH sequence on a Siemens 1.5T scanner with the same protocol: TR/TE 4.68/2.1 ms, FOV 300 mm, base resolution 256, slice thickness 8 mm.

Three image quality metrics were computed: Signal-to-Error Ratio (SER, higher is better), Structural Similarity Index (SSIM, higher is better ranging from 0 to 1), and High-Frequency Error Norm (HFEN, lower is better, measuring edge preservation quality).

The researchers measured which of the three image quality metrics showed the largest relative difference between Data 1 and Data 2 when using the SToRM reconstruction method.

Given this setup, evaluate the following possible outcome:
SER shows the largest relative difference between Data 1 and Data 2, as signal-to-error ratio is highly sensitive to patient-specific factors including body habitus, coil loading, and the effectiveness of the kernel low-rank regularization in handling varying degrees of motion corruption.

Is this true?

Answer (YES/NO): YES